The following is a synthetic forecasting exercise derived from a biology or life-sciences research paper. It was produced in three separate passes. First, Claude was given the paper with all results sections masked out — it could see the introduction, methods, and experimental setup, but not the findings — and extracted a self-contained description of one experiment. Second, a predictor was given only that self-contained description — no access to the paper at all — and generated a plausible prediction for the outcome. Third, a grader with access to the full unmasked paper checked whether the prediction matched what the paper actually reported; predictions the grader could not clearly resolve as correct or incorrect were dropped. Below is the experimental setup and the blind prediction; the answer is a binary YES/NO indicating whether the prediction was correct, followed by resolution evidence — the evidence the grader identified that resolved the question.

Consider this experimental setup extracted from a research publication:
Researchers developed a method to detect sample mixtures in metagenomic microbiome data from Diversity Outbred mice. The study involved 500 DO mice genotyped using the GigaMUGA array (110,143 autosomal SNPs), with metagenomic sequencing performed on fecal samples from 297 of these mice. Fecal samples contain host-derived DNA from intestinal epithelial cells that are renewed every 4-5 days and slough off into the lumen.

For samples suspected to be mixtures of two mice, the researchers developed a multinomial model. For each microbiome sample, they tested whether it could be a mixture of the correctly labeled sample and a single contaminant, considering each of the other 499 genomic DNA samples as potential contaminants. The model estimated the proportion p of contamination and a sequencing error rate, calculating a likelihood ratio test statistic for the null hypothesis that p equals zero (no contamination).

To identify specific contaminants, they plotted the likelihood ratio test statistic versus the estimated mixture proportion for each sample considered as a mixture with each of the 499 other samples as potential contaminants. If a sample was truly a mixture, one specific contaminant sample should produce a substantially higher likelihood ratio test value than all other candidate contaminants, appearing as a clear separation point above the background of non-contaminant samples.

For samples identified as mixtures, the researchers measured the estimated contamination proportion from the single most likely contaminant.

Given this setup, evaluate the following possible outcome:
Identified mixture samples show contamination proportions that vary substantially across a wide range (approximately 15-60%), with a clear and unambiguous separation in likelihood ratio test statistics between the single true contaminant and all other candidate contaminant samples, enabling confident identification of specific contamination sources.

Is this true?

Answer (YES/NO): NO